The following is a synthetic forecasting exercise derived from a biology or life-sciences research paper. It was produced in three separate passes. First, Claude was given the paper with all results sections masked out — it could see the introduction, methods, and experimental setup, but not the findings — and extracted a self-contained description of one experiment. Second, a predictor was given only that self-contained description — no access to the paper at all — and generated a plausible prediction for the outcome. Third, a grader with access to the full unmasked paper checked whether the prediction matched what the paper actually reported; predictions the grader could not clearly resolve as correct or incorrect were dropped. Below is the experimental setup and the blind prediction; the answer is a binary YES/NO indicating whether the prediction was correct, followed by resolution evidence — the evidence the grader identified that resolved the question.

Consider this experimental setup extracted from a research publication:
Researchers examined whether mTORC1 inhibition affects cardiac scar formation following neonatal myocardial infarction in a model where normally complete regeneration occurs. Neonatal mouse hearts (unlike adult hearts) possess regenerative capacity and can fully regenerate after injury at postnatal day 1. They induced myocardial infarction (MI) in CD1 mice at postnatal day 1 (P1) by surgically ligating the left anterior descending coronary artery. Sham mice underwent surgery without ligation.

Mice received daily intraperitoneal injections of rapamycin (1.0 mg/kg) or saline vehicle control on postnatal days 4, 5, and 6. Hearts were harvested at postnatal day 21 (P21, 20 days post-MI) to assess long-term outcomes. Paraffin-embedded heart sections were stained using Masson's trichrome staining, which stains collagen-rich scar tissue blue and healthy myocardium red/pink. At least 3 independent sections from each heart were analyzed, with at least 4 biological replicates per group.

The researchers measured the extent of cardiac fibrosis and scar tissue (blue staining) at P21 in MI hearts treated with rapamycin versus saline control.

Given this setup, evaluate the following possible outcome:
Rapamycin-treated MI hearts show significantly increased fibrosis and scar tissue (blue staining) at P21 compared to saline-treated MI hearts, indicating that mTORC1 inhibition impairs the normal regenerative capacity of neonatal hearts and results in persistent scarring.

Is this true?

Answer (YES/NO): YES